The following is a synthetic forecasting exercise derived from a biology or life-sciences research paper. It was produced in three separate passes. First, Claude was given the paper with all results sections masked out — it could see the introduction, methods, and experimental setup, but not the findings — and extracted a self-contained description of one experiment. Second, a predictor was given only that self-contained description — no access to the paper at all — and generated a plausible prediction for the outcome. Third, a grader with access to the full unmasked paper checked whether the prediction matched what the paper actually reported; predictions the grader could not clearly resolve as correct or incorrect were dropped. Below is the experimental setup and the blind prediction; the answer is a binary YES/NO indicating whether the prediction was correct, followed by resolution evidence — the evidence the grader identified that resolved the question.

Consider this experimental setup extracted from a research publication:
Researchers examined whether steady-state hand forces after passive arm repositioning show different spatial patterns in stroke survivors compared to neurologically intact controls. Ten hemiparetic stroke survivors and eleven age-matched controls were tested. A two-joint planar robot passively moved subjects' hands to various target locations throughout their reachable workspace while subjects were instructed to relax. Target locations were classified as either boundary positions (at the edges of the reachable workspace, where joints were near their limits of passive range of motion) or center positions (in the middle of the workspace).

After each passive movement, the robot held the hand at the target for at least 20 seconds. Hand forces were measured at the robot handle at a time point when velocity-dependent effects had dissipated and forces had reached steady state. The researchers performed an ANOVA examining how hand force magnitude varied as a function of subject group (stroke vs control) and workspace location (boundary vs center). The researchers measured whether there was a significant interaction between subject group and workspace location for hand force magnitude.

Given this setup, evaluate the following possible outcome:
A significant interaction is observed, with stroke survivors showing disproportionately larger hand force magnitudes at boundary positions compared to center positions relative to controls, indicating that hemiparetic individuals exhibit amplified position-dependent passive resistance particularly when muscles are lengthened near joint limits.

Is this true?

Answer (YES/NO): YES